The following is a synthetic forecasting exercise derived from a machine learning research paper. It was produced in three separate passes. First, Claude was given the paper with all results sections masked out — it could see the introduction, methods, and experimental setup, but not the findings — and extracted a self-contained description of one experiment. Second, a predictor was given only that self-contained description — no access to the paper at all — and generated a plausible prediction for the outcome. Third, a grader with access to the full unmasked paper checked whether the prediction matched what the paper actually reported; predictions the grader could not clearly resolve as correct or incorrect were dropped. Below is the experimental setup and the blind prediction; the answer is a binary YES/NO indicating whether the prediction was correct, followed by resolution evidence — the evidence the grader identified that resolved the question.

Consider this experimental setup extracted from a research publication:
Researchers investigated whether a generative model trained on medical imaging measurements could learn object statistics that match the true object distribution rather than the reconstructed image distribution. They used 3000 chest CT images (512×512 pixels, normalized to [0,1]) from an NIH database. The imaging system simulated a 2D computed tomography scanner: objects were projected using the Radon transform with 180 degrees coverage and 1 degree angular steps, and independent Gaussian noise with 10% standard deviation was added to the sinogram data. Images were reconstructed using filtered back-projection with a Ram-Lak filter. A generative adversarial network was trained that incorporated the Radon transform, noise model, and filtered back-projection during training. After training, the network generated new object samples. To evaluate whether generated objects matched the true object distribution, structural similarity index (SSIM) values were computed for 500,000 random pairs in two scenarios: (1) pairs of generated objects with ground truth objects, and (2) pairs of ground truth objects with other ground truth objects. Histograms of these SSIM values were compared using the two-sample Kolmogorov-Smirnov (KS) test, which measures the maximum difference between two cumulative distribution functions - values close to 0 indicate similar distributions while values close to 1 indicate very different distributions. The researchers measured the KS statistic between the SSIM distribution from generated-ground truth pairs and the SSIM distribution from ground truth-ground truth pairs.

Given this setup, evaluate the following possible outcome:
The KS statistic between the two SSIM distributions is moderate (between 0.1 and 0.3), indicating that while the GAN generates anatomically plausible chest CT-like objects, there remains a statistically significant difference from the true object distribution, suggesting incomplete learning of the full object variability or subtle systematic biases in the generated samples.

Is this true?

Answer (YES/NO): NO